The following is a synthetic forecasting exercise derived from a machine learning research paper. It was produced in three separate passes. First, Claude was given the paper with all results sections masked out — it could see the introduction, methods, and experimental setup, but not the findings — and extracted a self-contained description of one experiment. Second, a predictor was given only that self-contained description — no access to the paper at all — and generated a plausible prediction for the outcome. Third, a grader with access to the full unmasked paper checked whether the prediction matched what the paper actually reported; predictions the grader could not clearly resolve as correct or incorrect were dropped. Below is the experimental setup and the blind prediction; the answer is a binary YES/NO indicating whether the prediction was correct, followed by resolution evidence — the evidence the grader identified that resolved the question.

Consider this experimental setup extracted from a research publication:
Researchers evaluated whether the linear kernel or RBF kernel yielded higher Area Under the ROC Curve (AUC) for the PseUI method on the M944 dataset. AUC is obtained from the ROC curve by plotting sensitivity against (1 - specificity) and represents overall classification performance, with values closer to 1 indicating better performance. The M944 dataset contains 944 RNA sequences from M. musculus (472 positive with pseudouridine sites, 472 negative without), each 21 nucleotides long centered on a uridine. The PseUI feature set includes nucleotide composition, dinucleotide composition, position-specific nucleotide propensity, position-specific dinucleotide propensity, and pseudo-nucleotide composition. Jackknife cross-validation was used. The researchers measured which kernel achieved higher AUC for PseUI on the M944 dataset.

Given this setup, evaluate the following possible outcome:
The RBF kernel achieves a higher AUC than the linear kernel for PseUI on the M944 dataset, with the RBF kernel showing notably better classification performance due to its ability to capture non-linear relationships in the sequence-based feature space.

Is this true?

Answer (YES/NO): NO